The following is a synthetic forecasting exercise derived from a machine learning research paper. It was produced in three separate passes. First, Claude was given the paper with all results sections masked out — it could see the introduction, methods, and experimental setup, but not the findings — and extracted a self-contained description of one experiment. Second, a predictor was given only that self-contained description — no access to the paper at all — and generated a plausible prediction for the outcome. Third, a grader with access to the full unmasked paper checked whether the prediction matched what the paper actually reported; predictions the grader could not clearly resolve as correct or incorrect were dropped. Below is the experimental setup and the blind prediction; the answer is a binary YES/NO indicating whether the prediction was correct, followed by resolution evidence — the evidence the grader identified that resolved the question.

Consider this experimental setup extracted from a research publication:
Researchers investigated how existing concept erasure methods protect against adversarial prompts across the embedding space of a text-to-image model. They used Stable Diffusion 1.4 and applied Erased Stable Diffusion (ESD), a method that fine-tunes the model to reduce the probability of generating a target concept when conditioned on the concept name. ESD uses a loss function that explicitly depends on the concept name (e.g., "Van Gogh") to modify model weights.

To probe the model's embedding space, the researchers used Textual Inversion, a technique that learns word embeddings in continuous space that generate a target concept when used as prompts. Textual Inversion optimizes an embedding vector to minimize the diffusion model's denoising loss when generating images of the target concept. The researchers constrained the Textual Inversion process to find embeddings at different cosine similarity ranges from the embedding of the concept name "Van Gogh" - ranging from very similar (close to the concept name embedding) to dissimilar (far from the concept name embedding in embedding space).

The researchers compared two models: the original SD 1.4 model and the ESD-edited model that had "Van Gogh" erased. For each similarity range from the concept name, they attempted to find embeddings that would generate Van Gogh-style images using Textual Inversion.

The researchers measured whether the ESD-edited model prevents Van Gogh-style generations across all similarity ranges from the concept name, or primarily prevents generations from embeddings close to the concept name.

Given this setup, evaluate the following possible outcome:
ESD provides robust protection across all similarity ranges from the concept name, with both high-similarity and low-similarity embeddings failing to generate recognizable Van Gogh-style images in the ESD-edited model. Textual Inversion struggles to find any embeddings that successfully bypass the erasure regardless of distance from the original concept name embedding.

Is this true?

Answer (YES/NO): NO